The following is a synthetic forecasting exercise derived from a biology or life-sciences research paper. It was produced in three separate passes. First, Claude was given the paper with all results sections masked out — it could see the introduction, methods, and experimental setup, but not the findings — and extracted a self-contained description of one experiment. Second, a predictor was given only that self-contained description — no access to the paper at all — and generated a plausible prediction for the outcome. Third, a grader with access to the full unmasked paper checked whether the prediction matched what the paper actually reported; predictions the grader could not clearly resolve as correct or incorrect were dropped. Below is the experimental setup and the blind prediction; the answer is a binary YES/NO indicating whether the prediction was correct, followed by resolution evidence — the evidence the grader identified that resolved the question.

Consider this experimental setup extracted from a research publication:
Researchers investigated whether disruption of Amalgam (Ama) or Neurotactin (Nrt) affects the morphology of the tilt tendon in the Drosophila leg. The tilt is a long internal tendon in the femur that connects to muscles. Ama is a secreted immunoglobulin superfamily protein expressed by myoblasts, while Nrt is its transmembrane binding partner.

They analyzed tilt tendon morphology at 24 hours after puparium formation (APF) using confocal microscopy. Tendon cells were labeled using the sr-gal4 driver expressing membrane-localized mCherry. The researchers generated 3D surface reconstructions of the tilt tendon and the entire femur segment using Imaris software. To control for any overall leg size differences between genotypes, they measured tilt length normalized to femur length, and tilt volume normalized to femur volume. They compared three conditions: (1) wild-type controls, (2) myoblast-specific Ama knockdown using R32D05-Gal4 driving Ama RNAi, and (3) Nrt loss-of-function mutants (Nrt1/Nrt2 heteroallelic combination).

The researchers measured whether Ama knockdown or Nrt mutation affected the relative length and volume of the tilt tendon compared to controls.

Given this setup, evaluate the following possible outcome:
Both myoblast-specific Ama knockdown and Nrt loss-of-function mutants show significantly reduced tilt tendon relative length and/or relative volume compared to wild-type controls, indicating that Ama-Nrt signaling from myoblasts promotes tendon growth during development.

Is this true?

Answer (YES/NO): YES